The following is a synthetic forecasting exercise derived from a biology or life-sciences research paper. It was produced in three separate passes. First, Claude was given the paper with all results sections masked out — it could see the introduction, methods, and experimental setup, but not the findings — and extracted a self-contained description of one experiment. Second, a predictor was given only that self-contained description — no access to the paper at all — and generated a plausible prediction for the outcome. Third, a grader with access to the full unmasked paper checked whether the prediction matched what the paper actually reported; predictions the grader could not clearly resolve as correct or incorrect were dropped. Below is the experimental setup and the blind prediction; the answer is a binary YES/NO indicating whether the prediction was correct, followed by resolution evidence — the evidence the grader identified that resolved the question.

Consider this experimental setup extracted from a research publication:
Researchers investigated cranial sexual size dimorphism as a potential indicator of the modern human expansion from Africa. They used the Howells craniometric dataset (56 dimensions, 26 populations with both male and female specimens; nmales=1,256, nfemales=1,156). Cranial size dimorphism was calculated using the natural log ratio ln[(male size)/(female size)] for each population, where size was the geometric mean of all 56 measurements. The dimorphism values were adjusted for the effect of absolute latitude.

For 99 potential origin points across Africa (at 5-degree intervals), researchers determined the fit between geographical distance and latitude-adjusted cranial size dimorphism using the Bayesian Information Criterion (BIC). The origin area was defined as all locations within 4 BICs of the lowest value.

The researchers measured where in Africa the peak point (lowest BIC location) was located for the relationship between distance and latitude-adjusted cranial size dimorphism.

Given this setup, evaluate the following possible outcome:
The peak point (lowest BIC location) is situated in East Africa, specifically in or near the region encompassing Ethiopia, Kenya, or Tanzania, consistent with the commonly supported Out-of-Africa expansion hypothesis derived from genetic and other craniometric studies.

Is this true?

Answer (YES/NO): NO